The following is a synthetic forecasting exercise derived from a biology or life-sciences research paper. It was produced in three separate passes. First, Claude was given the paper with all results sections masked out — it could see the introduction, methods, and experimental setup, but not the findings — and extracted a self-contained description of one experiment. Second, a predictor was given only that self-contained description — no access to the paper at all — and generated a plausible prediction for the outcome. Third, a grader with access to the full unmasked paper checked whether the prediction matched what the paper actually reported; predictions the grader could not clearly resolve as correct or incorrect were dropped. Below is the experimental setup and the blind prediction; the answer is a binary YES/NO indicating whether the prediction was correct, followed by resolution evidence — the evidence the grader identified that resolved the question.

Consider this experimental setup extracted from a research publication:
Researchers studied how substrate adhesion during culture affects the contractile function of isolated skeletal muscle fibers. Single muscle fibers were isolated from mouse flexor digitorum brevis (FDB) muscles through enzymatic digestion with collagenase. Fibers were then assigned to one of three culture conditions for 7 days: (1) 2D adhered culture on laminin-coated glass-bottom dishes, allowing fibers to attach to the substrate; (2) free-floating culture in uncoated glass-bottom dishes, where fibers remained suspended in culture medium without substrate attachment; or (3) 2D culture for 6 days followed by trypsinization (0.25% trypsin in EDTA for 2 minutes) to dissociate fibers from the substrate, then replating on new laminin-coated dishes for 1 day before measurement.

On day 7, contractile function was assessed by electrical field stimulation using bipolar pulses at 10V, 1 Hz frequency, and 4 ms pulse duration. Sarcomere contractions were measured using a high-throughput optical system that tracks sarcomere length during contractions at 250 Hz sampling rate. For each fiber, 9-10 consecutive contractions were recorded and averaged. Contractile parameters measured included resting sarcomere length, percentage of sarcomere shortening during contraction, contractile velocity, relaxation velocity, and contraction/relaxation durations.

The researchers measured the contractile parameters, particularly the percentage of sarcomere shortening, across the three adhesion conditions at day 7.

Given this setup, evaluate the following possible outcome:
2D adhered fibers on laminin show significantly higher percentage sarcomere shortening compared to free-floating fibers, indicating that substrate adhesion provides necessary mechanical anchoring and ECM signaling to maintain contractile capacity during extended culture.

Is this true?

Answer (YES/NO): NO